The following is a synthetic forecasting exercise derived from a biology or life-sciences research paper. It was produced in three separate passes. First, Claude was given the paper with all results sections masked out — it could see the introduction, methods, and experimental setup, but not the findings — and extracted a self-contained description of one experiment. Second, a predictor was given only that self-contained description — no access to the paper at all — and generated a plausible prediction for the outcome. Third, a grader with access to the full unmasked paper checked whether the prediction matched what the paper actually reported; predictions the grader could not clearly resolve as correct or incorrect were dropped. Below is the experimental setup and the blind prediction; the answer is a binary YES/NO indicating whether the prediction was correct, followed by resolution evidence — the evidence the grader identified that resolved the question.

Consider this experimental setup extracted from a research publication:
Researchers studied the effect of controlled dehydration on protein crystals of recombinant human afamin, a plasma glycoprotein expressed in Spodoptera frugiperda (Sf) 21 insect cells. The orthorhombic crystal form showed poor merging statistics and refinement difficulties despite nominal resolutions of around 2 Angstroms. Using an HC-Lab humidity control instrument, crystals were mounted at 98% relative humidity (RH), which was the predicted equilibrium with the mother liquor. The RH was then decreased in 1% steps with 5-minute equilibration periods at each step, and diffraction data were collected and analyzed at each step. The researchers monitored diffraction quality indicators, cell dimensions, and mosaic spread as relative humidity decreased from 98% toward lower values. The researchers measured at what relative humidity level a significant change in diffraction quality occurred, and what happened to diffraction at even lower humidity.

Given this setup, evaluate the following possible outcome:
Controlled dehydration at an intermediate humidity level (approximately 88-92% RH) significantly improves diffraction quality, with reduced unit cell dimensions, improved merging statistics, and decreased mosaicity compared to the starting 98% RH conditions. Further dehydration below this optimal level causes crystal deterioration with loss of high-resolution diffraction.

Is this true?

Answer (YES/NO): NO